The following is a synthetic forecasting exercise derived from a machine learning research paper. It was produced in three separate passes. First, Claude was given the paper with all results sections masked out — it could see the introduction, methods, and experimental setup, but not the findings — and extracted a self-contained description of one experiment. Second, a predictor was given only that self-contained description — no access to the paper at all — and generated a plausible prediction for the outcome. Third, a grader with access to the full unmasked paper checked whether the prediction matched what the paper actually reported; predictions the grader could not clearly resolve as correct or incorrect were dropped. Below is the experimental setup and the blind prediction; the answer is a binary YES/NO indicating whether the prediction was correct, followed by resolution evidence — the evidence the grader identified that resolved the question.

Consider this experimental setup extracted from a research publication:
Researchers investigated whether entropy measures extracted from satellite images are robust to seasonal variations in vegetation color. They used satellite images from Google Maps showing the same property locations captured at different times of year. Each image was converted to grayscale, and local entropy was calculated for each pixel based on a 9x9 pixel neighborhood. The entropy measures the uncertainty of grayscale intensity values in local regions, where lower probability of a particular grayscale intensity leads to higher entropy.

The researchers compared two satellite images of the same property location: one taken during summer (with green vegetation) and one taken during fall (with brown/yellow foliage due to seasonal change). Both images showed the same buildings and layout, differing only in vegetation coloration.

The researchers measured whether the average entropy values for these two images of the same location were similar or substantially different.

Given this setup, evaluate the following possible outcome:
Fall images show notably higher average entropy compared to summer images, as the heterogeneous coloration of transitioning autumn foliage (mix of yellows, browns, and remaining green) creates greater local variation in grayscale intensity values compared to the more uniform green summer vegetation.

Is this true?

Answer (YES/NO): NO